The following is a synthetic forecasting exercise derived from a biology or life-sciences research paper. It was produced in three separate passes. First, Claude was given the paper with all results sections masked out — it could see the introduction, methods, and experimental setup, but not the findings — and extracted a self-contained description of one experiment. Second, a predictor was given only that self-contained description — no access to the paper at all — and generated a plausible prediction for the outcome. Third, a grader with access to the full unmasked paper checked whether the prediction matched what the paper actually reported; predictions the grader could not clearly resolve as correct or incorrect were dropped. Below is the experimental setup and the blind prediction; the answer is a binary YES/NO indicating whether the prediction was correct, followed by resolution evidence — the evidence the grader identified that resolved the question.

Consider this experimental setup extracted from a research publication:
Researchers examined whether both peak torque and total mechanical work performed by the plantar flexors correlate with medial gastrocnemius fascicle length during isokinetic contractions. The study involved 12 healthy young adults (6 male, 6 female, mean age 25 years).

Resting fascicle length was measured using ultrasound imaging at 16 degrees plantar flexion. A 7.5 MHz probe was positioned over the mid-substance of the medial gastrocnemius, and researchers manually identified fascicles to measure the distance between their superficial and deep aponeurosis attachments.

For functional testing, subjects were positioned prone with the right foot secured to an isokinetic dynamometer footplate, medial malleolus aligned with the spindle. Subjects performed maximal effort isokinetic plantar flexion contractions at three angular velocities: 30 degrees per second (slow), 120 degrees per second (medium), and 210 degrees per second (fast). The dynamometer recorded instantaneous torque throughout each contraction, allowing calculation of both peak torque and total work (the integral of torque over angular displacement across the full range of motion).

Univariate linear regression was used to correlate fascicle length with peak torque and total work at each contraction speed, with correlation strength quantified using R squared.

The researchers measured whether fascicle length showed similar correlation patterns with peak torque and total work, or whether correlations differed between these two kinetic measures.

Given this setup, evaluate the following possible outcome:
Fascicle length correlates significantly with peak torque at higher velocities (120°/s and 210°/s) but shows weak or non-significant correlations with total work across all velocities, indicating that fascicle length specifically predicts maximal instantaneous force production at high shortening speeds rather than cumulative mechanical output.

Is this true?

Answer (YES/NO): NO